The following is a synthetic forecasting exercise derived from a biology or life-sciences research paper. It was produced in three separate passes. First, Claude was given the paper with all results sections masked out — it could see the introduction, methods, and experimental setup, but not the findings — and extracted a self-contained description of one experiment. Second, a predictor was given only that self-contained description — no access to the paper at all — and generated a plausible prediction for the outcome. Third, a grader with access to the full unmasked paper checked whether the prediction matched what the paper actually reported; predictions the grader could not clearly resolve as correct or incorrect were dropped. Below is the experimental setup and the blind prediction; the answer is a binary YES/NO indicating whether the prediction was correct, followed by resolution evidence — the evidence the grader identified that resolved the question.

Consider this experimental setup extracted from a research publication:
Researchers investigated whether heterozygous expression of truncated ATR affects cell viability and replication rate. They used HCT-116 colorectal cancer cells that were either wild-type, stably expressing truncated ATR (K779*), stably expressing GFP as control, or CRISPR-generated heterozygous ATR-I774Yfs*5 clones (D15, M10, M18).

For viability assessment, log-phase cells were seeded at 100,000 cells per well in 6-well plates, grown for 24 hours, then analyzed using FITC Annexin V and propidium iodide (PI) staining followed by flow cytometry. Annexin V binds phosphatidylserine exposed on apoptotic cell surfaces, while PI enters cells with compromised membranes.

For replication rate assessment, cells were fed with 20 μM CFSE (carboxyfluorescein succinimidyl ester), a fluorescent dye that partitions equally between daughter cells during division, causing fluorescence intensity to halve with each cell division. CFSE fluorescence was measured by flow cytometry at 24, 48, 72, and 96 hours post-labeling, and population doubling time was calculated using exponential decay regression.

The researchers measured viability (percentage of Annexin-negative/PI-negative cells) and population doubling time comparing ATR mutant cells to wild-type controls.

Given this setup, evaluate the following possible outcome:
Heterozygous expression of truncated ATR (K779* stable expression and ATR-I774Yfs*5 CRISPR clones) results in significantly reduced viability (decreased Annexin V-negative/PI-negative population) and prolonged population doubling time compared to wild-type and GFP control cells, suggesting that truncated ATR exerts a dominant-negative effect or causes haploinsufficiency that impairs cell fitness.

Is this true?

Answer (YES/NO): NO